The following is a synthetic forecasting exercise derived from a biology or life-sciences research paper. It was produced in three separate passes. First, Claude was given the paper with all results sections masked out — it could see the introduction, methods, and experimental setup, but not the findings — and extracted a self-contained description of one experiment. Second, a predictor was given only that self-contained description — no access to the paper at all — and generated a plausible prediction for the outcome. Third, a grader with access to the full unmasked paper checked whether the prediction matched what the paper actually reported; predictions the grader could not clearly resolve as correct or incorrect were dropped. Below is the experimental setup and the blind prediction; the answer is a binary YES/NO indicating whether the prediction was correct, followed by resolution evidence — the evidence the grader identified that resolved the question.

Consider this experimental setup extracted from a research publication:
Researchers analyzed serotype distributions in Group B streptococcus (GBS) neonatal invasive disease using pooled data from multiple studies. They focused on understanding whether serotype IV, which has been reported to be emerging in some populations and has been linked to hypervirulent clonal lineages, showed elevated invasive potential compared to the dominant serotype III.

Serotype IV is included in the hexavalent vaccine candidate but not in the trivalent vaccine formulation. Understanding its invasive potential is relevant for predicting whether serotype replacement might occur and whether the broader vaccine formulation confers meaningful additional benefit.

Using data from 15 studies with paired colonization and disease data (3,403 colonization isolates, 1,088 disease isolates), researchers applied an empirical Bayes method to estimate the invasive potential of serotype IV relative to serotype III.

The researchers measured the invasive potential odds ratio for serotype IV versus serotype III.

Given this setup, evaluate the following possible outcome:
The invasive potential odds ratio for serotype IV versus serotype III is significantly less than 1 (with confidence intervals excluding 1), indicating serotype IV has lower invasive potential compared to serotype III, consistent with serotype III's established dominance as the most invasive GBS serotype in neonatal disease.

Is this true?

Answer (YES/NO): YES